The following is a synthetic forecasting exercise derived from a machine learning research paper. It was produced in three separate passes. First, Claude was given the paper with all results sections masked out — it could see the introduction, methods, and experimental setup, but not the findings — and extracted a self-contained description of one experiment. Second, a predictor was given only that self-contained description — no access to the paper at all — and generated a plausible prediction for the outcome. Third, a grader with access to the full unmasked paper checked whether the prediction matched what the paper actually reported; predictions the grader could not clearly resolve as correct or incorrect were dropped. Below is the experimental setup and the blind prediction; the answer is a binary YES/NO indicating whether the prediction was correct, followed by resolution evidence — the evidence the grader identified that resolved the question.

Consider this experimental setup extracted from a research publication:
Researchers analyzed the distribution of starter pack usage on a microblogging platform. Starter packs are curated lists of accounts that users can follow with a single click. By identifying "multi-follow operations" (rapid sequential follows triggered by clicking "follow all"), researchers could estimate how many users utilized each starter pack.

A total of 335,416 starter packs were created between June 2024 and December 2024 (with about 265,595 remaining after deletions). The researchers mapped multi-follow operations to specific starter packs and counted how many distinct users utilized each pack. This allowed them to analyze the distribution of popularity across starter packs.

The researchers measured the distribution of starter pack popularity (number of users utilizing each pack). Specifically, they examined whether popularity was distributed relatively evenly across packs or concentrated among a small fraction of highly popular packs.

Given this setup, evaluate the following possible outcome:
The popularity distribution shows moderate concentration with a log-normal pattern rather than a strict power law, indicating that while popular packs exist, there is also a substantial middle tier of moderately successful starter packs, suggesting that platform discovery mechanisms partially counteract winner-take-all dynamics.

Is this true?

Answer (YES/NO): NO